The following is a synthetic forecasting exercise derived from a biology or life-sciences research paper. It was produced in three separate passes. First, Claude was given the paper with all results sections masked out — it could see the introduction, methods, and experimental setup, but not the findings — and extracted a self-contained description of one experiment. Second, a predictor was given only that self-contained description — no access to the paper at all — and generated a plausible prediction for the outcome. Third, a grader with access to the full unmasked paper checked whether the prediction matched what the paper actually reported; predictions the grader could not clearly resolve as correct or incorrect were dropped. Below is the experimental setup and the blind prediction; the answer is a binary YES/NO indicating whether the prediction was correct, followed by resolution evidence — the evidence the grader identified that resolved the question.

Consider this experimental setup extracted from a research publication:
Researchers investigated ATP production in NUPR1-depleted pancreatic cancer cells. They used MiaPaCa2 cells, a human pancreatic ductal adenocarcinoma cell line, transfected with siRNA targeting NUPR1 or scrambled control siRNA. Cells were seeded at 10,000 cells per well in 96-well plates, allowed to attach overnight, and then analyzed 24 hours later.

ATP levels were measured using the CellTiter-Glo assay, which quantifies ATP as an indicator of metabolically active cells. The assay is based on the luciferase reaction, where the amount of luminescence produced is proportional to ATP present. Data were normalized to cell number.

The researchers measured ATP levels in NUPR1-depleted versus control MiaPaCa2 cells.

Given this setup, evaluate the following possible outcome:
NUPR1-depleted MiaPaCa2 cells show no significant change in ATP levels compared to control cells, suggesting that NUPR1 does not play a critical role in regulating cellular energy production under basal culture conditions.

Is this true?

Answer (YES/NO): NO